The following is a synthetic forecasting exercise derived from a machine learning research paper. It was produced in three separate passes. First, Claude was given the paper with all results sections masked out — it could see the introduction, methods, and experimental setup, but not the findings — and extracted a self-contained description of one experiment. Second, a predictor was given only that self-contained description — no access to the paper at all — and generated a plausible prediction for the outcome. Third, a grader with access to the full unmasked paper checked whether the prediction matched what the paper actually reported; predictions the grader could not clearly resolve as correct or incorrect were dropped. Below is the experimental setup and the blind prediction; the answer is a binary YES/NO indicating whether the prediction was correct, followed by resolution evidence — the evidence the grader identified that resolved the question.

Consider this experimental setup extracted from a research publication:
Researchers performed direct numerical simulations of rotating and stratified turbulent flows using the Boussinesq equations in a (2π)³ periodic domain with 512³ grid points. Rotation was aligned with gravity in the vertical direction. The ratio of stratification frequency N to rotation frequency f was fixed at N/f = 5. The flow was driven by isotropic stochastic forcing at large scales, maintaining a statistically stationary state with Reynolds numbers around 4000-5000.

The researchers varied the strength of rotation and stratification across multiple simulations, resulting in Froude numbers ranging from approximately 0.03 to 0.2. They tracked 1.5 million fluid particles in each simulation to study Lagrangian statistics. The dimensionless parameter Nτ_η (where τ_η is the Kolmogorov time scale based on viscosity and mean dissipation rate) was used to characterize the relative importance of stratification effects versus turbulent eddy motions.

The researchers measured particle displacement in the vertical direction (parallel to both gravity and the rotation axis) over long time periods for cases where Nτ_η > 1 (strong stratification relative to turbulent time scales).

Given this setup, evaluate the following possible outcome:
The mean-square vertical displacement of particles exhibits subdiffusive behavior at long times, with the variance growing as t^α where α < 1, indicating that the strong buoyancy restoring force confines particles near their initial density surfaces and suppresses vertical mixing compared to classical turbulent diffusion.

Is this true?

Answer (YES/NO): YES